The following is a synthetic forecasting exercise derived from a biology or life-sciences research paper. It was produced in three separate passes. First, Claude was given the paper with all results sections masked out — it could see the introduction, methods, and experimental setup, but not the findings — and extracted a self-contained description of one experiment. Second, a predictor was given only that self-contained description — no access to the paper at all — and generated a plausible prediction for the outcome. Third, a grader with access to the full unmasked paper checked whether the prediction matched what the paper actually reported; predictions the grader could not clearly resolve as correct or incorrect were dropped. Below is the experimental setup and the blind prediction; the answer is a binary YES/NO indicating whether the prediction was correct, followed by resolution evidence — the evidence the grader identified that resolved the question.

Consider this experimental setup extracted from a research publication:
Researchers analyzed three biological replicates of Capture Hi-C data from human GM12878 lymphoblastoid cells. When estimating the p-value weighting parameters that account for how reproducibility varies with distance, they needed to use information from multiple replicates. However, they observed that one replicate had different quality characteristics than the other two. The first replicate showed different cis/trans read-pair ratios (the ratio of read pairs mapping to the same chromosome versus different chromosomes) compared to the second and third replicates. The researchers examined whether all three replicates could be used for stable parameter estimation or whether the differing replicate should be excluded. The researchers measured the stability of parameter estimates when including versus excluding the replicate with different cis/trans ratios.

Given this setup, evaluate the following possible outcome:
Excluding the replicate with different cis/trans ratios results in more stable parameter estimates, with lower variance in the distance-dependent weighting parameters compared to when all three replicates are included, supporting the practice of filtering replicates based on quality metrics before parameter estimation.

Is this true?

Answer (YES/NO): YES